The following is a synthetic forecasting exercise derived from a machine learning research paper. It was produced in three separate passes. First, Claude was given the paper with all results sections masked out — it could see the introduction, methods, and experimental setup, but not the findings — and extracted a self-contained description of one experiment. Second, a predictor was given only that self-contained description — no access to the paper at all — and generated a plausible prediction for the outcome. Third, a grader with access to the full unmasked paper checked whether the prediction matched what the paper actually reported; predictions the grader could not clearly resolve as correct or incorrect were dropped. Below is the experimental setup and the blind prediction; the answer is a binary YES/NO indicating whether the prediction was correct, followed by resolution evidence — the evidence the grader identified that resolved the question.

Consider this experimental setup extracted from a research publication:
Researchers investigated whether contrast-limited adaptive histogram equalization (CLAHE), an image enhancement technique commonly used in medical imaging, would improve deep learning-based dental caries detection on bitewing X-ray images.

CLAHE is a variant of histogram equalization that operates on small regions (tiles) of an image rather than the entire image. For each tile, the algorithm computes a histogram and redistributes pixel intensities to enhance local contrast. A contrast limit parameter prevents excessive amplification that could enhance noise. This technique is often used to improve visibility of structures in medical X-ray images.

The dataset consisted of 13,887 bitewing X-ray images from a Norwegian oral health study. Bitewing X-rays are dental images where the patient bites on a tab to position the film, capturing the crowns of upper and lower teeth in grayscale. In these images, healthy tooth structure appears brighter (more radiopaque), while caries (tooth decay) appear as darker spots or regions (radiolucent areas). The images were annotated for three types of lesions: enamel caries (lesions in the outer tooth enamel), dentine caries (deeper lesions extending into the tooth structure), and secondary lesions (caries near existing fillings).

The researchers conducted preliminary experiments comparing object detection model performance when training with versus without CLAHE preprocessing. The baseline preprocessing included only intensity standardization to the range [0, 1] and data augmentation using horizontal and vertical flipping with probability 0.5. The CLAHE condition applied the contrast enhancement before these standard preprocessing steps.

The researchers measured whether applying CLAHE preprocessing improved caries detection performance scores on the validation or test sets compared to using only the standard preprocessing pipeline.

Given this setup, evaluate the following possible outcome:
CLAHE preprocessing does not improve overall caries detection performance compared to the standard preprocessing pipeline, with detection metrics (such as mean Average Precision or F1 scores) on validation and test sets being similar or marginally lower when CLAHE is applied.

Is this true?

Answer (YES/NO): YES